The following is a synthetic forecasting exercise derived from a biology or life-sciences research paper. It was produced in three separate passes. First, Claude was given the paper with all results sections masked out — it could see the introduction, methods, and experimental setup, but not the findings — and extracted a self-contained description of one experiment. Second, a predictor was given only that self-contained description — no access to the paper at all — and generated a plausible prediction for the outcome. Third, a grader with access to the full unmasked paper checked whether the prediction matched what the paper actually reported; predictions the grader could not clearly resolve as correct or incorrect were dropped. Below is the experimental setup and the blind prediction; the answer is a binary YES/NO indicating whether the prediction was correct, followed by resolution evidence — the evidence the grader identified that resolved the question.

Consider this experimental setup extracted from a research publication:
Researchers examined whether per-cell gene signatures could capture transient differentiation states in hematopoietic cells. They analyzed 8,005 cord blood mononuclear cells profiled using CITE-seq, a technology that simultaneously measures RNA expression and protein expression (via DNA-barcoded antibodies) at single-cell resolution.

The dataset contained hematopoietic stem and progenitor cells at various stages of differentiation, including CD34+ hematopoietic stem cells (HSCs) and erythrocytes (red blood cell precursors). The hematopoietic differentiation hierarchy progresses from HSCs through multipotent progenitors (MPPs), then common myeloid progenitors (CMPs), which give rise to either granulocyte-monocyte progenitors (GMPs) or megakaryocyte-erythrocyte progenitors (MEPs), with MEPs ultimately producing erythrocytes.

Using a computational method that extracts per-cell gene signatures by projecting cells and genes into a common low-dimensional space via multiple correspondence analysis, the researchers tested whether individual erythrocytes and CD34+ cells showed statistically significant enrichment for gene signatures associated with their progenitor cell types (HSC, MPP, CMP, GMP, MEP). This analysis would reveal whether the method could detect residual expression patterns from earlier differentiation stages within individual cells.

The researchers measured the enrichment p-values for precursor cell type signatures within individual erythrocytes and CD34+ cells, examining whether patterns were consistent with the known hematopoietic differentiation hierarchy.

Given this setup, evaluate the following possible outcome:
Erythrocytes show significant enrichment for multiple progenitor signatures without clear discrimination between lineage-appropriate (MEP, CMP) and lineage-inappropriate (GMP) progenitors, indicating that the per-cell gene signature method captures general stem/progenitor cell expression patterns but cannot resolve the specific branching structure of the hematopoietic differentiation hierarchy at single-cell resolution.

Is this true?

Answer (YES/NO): NO